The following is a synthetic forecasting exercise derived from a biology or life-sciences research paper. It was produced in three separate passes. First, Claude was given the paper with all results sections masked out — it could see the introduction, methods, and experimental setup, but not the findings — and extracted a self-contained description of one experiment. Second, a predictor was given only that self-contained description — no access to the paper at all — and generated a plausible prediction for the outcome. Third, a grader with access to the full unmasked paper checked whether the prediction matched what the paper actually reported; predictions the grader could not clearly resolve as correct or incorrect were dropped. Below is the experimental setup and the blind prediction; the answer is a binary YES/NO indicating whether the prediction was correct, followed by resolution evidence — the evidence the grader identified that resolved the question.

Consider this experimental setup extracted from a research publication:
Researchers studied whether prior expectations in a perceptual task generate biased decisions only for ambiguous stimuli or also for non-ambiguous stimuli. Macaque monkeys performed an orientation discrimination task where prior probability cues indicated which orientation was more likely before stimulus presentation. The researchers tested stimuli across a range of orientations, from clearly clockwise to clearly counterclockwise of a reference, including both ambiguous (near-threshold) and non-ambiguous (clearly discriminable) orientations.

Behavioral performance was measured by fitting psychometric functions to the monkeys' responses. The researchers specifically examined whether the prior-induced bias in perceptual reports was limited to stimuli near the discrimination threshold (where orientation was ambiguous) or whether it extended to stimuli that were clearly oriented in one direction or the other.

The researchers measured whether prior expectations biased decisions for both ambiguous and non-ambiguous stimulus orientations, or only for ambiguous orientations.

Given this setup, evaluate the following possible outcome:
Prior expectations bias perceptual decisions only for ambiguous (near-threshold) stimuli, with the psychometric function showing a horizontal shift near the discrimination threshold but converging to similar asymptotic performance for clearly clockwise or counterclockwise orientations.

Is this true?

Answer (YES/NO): NO